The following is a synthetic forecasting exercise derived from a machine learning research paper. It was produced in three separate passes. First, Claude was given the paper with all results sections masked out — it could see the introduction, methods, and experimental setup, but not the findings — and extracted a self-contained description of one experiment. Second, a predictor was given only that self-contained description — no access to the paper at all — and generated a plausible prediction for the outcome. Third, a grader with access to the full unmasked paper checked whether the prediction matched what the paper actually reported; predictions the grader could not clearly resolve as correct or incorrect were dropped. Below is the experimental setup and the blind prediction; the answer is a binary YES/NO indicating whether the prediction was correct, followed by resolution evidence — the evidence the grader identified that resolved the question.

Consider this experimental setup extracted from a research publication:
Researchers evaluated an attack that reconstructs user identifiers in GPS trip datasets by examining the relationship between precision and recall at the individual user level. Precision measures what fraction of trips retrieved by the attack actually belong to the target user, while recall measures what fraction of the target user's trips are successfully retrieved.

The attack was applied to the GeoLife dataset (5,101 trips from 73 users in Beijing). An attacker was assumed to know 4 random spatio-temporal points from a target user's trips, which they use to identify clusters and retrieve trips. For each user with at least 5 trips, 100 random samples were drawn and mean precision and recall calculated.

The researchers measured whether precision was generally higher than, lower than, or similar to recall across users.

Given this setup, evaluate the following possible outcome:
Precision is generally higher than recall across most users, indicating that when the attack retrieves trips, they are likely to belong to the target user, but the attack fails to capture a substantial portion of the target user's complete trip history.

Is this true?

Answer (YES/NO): YES